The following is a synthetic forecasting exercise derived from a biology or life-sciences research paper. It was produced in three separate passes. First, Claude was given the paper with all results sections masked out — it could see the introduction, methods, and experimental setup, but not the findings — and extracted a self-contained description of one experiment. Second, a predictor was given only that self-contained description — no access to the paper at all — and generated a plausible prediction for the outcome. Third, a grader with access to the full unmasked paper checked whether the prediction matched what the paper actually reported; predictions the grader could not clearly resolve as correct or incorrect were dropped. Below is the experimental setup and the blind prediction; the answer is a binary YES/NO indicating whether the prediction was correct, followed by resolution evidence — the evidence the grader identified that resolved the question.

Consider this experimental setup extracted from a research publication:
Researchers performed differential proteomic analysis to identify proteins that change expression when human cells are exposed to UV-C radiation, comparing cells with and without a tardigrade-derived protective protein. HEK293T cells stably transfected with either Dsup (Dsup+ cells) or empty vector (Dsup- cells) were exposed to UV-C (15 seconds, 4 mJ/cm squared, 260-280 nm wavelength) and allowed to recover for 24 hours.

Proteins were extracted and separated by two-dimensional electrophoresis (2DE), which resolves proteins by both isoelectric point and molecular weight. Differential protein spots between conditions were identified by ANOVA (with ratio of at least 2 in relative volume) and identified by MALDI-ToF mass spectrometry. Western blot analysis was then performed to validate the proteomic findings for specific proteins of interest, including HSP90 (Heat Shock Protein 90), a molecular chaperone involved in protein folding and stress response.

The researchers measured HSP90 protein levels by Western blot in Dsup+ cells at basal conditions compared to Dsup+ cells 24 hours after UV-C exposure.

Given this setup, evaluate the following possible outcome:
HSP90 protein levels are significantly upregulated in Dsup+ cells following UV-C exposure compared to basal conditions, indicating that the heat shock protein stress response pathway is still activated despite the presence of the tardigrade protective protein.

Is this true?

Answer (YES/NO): NO